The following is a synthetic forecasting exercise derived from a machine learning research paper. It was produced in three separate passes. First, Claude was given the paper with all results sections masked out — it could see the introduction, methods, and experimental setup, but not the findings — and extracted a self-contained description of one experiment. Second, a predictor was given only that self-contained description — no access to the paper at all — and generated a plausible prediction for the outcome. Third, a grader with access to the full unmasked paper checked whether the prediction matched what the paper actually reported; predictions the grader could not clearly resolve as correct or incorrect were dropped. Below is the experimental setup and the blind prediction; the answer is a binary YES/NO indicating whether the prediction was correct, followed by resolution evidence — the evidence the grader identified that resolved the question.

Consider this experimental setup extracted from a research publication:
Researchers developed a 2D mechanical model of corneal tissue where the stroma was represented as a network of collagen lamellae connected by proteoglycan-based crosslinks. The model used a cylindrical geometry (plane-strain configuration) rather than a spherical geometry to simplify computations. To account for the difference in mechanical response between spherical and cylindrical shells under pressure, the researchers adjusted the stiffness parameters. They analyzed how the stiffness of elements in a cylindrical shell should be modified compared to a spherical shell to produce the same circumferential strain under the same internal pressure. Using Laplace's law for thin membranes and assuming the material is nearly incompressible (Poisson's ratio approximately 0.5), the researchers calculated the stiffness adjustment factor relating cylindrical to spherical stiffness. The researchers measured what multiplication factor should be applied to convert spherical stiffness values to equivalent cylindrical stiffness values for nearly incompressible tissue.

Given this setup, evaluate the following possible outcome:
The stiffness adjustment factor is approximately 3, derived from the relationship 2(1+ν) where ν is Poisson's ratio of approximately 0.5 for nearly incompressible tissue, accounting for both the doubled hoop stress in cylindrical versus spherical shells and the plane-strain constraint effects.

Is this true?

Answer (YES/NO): NO